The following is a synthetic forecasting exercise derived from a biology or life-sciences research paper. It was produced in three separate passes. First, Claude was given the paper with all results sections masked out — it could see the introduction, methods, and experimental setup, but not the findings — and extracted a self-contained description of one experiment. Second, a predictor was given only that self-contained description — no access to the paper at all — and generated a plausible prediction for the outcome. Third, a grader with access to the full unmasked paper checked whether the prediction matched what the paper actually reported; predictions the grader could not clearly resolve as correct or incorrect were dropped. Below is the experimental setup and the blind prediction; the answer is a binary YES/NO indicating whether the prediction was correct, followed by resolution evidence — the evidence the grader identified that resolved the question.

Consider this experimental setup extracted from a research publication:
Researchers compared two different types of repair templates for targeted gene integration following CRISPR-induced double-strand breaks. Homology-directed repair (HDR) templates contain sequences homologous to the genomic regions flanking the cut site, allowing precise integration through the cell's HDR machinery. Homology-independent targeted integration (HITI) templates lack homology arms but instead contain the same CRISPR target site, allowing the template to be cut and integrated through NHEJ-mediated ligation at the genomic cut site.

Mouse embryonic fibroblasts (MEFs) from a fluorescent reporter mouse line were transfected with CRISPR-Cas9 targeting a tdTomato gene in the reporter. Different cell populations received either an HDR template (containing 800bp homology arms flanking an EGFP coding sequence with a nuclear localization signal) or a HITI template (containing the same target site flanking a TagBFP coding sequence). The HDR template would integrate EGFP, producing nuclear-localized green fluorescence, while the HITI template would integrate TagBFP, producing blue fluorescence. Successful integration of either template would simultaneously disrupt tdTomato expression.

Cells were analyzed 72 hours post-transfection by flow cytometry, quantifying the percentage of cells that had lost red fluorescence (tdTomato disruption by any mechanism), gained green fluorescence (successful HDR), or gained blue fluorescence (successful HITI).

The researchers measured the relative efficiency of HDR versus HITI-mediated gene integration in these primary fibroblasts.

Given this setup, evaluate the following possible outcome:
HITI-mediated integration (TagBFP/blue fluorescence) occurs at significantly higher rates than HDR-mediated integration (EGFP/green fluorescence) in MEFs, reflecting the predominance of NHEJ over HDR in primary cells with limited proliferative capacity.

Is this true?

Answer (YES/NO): YES